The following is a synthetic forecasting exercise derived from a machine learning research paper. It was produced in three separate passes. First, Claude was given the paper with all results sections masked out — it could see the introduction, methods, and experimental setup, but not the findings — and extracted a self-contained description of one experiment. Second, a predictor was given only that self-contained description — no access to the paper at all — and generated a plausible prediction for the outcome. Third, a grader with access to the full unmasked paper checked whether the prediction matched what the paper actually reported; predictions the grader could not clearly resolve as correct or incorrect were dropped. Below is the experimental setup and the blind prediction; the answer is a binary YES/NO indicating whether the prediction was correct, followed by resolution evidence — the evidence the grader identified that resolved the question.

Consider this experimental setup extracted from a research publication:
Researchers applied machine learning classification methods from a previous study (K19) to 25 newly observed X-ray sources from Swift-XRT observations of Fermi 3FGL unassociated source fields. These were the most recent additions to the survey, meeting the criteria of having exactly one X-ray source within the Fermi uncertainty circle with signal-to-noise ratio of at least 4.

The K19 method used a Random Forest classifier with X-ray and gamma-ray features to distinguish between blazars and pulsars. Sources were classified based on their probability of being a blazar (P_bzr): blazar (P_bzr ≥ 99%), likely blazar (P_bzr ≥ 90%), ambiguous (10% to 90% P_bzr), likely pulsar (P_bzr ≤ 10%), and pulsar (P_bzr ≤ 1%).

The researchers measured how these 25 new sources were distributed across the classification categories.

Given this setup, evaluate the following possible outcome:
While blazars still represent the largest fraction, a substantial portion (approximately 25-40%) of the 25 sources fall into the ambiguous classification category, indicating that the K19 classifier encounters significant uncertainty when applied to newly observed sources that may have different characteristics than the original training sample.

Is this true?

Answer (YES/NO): NO